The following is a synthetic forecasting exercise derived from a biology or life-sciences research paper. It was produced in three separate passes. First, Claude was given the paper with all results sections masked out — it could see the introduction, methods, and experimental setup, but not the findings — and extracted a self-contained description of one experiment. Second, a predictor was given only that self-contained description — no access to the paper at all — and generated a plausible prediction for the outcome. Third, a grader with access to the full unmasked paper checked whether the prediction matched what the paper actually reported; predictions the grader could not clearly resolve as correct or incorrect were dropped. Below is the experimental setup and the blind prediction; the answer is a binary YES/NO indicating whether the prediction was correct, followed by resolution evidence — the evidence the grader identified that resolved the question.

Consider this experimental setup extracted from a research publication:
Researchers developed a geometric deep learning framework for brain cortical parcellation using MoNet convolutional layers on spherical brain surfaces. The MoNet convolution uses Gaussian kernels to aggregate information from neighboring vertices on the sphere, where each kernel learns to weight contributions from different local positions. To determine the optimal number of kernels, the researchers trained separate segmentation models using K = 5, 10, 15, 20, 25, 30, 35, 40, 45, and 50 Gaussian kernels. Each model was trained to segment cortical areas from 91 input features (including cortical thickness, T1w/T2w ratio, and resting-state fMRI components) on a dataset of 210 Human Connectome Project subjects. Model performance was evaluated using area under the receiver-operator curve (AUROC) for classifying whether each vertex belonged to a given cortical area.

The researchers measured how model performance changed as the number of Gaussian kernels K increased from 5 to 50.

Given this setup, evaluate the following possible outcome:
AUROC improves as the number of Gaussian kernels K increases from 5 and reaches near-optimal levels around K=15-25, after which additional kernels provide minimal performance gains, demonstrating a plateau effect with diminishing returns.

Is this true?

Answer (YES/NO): NO